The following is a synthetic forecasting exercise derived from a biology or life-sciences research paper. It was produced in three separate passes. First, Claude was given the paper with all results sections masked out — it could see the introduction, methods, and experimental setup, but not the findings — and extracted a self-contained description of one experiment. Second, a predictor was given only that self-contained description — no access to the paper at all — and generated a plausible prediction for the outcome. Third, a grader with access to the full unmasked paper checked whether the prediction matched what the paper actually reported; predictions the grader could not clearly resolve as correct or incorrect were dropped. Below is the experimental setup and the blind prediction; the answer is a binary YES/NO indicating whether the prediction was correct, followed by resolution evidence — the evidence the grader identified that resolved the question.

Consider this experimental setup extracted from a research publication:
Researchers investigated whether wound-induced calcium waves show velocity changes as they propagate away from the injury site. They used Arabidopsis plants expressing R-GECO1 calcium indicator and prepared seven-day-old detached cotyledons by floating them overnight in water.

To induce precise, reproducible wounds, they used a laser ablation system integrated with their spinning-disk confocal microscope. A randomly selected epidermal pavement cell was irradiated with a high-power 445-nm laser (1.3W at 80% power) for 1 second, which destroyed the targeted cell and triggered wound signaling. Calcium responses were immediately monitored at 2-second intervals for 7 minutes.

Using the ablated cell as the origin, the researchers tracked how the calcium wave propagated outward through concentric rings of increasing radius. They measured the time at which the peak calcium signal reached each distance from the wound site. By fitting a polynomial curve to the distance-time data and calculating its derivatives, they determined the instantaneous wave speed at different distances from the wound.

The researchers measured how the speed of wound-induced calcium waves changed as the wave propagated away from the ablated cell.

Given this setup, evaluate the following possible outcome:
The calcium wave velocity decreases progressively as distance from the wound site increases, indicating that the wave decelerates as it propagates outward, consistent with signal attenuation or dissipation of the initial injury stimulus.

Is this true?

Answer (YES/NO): YES